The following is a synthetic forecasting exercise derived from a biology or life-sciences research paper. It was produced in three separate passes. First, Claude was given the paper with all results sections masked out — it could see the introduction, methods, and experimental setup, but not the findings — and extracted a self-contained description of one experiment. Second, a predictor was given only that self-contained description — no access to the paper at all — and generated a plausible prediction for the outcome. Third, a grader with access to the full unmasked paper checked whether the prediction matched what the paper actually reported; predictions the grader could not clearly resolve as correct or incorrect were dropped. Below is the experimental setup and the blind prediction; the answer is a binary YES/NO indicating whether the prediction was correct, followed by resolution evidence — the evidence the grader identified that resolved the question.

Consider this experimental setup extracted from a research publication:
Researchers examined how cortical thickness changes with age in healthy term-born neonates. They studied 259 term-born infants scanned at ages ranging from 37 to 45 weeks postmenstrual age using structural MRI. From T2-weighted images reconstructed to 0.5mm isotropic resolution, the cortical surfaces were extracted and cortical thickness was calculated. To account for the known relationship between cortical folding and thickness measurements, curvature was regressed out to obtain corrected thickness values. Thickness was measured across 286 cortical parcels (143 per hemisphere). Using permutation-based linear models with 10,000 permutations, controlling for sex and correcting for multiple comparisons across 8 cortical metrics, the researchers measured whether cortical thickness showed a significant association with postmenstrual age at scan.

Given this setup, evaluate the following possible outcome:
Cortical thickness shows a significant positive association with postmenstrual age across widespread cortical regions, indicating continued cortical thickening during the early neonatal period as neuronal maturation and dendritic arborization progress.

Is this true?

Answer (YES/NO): YES